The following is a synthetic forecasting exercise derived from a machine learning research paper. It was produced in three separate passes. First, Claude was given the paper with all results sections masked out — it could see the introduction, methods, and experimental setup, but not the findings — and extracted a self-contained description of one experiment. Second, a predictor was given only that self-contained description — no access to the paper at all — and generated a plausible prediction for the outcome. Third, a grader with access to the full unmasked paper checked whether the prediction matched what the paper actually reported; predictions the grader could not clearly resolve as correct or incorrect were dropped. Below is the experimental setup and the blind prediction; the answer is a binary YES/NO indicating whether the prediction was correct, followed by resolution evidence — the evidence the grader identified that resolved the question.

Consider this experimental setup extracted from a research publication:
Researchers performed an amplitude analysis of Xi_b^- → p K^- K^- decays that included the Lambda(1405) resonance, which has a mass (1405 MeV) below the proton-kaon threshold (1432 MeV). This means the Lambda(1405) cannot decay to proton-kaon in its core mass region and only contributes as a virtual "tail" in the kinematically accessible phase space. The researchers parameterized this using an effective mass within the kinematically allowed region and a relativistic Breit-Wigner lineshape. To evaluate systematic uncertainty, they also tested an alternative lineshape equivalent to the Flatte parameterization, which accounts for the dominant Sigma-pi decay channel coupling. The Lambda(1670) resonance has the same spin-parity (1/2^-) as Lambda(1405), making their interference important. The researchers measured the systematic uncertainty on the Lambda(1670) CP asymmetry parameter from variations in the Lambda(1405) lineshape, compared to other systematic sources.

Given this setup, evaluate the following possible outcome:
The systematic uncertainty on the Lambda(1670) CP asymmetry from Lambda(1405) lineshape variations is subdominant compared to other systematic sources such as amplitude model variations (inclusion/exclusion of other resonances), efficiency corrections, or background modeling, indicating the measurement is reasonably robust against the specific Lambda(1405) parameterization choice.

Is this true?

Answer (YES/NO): NO